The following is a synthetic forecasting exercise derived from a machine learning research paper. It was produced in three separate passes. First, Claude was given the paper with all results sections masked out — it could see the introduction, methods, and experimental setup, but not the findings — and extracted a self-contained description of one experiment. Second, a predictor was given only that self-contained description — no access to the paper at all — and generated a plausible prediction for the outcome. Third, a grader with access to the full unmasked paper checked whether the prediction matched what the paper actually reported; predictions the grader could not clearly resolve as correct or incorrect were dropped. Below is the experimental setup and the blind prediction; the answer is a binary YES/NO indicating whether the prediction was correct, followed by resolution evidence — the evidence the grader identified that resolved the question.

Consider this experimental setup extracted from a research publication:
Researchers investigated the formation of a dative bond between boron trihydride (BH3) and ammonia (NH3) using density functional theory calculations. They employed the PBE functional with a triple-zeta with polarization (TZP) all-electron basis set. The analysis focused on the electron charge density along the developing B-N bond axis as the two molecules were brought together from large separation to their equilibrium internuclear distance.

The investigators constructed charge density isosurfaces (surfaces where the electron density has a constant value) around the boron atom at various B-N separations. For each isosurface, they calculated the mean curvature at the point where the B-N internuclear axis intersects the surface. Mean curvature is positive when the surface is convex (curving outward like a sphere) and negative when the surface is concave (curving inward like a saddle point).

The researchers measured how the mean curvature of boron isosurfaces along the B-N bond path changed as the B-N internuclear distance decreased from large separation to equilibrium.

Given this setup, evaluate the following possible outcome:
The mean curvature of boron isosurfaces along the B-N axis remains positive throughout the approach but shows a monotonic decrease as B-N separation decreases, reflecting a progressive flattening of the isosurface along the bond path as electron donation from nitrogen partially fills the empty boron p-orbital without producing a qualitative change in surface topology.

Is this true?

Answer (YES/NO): NO